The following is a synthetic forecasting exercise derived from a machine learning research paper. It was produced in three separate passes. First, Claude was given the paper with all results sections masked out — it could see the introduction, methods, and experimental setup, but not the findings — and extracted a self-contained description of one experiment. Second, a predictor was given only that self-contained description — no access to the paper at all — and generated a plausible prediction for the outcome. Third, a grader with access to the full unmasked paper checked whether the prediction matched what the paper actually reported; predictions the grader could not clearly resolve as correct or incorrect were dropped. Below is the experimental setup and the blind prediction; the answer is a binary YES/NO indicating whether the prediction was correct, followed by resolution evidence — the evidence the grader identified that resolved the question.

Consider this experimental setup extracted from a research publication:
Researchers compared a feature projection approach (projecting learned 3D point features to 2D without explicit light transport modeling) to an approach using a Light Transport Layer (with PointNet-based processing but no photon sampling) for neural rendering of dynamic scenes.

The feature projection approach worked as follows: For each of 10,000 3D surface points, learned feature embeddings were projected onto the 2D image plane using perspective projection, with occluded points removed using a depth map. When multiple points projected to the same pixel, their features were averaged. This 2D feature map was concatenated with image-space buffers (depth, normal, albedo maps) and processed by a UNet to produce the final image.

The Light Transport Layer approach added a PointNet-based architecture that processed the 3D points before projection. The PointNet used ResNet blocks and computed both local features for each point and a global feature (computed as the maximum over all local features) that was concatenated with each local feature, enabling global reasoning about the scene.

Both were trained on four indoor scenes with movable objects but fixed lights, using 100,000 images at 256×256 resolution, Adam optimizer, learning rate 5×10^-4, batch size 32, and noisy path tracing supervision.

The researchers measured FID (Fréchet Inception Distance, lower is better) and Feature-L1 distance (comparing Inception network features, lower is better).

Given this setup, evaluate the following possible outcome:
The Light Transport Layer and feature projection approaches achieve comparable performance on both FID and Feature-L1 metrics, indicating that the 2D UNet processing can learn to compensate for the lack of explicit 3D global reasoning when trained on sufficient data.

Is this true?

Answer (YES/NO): YES